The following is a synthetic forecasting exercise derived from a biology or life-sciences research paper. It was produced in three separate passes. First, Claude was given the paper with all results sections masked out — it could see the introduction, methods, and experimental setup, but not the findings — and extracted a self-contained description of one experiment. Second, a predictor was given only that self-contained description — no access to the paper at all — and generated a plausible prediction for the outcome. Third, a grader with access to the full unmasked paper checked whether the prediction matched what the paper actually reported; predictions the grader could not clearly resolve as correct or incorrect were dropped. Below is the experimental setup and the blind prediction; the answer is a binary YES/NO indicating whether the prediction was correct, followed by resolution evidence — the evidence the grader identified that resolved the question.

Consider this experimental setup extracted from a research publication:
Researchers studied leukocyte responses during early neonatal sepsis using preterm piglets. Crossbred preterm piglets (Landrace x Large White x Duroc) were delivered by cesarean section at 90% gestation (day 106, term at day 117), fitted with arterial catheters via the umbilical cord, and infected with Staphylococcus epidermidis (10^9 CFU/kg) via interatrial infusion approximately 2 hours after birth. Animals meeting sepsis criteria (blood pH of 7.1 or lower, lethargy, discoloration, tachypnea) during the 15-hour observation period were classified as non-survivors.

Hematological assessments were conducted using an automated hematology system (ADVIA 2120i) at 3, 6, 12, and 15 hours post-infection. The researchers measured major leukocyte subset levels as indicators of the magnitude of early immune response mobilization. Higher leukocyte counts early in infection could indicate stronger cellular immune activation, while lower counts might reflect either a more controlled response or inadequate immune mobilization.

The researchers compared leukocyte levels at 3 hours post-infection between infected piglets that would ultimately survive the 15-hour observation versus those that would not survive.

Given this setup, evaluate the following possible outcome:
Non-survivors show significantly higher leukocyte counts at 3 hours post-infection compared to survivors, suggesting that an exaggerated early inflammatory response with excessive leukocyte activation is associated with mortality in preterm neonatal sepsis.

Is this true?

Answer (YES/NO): NO